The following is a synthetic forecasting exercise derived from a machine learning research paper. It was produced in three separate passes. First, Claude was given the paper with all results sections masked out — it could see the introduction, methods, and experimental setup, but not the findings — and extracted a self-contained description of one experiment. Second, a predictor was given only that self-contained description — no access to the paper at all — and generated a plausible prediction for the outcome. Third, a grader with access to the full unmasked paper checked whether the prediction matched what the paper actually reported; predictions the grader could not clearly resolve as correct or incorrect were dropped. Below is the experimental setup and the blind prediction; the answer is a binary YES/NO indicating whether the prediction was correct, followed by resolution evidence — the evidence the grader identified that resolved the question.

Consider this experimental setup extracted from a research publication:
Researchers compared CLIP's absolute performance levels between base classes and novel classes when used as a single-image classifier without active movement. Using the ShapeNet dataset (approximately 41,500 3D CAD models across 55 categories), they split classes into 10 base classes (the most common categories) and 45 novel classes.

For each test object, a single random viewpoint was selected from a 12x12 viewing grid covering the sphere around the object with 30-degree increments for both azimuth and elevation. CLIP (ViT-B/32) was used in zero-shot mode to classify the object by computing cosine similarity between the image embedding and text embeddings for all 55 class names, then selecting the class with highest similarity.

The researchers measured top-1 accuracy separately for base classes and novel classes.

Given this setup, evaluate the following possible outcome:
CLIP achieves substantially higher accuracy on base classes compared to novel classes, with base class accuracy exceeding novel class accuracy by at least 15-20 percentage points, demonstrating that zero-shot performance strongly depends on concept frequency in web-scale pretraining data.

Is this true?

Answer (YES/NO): NO